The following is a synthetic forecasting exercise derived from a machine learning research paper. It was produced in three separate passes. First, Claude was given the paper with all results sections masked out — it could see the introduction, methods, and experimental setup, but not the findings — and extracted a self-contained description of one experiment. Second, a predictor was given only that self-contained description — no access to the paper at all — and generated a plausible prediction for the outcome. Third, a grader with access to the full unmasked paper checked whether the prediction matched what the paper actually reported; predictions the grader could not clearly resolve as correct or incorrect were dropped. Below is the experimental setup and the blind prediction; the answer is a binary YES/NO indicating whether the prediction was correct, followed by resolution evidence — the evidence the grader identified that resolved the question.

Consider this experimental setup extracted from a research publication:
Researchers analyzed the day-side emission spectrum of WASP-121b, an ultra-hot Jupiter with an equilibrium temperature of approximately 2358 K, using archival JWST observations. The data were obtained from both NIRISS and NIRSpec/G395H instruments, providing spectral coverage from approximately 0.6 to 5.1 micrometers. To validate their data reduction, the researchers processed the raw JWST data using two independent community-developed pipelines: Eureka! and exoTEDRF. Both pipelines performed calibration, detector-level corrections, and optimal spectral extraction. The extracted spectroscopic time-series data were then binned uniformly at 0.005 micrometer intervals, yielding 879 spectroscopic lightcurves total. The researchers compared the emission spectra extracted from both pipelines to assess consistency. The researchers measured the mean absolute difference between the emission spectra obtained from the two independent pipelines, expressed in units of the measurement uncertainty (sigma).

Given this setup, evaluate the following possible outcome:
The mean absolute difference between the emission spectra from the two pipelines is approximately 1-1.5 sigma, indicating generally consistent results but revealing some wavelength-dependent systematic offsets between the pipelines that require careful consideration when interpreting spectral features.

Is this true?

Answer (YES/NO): NO